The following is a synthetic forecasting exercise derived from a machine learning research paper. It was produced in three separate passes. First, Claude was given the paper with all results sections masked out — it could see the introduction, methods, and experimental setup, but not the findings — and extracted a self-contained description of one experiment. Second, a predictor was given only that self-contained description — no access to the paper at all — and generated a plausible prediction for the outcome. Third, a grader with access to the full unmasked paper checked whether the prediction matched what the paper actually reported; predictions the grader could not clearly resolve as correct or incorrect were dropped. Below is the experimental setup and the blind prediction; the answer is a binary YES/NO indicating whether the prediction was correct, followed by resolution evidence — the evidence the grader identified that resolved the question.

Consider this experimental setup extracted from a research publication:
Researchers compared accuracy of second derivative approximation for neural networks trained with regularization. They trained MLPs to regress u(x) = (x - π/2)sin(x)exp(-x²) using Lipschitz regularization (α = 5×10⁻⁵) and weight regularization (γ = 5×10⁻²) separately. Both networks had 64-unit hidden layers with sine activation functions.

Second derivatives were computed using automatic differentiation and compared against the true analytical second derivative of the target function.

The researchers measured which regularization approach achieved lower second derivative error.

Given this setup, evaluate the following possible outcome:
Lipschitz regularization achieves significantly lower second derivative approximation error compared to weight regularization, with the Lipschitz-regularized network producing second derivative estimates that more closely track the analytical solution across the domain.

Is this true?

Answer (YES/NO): NO